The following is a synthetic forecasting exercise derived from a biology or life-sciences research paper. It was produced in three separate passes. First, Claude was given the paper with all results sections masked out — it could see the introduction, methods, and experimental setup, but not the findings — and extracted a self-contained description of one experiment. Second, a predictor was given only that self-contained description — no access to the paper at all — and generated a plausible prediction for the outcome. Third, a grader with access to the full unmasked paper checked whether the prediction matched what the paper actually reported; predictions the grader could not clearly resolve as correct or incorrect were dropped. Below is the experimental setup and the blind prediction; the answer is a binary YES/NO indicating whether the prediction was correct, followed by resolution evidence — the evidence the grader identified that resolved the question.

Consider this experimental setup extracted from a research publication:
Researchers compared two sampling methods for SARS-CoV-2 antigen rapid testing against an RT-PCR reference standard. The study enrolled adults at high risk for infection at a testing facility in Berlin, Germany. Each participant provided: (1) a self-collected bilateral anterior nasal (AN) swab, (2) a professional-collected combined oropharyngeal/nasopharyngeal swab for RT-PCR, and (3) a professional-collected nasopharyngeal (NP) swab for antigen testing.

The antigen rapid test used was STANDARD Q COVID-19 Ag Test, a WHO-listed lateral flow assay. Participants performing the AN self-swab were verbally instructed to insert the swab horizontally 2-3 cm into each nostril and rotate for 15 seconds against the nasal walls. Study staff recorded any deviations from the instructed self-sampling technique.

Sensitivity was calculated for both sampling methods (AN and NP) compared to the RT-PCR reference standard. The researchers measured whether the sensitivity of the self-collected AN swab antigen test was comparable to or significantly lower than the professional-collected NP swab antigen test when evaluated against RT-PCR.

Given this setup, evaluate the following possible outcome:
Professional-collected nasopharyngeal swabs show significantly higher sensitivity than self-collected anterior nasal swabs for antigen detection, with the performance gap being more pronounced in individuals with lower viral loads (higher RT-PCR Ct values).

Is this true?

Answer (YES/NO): NO